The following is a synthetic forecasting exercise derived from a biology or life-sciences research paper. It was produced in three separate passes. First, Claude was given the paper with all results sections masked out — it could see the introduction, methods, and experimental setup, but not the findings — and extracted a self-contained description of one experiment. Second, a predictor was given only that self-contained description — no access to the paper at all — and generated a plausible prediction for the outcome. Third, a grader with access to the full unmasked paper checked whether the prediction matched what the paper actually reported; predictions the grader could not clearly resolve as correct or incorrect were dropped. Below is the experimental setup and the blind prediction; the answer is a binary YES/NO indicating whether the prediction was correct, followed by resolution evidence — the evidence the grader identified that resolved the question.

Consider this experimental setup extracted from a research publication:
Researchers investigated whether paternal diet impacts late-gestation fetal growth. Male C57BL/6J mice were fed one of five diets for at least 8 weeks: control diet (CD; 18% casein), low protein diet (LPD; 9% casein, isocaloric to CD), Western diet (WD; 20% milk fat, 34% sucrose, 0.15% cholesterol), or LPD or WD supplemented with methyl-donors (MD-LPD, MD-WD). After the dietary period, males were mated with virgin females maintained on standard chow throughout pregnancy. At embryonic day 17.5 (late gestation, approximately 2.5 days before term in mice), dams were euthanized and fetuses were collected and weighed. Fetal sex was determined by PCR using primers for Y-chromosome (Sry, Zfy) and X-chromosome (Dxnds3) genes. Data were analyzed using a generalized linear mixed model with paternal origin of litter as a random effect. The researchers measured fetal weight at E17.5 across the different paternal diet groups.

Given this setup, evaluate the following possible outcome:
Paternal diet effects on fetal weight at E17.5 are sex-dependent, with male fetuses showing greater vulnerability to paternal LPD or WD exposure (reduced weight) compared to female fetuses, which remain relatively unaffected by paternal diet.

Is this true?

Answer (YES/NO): NO